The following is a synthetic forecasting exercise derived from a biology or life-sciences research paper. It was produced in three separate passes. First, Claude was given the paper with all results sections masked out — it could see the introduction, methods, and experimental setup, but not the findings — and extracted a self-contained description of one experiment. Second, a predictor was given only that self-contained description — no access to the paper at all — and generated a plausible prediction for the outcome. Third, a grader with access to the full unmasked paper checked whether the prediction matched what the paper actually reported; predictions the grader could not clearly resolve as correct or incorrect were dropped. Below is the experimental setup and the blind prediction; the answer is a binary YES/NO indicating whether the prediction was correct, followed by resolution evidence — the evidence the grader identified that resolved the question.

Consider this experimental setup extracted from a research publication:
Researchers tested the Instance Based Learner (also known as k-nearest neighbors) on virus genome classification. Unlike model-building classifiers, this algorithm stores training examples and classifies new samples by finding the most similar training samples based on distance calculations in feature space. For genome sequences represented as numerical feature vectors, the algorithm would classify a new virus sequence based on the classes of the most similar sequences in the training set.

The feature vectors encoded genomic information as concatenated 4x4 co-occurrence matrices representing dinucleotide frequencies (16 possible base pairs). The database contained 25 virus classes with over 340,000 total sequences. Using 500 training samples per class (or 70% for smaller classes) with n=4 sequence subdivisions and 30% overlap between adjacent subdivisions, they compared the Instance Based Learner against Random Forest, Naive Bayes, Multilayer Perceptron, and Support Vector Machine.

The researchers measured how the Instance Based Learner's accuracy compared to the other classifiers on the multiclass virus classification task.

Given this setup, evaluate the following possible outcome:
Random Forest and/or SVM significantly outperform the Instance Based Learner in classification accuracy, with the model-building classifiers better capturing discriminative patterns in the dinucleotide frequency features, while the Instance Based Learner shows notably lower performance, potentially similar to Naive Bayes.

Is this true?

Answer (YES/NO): NO